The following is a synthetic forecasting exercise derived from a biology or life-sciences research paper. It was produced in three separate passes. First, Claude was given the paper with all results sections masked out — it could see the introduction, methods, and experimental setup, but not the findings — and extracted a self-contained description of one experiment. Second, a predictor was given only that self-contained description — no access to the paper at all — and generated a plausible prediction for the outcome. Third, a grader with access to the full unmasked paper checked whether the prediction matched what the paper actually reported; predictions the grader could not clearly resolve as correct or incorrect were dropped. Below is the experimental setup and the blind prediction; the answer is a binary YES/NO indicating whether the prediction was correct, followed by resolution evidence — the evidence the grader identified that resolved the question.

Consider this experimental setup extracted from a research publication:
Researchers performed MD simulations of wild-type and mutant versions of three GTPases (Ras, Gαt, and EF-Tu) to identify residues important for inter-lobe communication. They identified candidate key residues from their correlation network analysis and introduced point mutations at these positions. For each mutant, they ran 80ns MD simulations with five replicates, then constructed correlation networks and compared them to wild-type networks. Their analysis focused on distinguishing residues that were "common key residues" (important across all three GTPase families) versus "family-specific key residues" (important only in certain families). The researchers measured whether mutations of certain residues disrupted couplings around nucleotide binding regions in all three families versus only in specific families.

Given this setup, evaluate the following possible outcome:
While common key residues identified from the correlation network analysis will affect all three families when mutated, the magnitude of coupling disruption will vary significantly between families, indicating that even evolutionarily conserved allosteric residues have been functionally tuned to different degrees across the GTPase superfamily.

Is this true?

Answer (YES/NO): NO